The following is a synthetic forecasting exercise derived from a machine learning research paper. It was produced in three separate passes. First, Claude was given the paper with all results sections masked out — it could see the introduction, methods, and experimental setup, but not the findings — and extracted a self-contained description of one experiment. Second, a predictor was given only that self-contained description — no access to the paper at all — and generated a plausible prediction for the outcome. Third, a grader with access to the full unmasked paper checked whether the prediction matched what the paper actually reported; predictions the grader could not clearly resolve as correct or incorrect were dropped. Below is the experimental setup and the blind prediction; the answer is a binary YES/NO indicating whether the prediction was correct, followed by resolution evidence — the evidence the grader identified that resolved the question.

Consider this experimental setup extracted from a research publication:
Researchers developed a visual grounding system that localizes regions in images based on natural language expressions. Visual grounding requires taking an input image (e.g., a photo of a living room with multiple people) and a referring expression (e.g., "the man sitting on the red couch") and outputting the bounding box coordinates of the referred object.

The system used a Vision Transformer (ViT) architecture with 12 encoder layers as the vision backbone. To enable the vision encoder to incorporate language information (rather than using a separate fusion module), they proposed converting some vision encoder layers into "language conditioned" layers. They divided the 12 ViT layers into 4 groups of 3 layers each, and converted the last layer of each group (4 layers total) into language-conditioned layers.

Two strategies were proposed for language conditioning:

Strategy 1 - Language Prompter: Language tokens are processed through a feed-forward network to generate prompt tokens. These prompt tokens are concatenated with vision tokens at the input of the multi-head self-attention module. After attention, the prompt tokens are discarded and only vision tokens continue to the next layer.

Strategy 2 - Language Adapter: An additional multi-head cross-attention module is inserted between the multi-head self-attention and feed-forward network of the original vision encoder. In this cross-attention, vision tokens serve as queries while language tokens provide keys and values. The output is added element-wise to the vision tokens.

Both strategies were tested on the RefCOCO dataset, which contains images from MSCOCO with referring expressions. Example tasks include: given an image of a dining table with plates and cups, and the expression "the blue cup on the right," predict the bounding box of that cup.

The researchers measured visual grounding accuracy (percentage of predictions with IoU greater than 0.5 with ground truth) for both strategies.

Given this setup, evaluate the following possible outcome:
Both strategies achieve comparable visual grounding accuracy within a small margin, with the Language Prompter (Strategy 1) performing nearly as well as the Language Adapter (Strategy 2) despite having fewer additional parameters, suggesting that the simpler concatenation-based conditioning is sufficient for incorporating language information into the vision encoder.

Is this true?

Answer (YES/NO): NO